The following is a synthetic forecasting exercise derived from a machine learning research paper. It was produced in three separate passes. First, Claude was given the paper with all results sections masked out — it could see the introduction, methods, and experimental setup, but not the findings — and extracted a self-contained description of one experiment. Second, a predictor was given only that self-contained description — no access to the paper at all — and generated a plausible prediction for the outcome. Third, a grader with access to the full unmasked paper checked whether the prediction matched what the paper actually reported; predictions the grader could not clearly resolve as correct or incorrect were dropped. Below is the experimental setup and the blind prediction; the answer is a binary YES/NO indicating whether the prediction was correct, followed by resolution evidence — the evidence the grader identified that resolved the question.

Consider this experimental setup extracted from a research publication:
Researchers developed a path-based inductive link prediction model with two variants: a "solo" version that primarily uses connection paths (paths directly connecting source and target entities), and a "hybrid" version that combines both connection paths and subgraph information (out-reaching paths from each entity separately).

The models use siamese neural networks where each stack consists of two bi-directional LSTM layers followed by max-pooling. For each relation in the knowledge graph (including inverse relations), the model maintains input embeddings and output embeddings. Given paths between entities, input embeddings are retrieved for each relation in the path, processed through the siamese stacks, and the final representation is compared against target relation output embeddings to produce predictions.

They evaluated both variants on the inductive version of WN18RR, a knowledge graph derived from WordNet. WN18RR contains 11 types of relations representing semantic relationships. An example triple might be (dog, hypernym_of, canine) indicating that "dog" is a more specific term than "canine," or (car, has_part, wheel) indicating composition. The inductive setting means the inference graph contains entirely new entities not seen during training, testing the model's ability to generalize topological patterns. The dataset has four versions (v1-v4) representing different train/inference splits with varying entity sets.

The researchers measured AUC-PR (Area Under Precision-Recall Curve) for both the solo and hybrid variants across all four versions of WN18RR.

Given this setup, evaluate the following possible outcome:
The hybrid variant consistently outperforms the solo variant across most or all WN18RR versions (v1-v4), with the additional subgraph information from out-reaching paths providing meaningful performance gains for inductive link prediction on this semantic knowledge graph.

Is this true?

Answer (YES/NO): YES